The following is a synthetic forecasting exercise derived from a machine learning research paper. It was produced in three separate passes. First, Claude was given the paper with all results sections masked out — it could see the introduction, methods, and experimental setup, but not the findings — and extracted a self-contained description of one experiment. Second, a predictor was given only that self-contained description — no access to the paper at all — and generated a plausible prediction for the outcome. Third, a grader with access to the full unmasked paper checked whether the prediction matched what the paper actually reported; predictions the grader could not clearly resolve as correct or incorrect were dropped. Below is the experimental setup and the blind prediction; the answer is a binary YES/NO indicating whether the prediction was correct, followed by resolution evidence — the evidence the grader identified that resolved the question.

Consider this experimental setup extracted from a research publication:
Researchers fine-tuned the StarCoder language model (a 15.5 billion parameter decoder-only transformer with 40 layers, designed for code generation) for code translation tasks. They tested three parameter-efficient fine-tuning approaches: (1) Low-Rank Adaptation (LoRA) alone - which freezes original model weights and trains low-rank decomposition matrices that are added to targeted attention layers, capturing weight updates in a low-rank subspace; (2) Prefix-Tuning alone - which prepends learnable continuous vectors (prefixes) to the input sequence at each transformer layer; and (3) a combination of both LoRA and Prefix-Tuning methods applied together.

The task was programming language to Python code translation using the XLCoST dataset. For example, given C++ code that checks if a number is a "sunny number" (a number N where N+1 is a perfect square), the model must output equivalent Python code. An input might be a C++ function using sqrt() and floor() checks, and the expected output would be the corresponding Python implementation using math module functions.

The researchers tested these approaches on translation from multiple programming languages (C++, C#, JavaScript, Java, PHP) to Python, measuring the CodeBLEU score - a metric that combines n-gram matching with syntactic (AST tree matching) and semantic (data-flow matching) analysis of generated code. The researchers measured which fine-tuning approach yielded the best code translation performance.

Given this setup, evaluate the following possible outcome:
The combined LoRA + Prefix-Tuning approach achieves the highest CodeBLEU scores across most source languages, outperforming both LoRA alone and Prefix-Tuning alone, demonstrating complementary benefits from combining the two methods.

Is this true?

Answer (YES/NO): NO